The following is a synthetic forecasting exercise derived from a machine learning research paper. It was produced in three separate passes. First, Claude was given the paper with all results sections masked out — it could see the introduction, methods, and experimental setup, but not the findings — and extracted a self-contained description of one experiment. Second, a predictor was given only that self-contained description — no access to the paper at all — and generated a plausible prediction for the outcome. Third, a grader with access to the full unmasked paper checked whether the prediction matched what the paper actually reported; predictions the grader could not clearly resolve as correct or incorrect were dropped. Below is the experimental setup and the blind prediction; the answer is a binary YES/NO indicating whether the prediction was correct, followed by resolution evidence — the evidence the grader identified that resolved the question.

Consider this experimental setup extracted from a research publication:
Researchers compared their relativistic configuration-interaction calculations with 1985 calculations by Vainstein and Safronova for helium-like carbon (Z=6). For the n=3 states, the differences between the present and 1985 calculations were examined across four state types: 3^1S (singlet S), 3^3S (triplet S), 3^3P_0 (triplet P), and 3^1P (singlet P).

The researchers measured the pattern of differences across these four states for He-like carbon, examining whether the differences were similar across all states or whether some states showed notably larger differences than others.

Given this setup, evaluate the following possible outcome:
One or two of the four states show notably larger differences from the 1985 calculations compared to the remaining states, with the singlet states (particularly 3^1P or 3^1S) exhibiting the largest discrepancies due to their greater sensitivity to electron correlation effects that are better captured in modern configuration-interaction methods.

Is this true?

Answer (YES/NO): NO